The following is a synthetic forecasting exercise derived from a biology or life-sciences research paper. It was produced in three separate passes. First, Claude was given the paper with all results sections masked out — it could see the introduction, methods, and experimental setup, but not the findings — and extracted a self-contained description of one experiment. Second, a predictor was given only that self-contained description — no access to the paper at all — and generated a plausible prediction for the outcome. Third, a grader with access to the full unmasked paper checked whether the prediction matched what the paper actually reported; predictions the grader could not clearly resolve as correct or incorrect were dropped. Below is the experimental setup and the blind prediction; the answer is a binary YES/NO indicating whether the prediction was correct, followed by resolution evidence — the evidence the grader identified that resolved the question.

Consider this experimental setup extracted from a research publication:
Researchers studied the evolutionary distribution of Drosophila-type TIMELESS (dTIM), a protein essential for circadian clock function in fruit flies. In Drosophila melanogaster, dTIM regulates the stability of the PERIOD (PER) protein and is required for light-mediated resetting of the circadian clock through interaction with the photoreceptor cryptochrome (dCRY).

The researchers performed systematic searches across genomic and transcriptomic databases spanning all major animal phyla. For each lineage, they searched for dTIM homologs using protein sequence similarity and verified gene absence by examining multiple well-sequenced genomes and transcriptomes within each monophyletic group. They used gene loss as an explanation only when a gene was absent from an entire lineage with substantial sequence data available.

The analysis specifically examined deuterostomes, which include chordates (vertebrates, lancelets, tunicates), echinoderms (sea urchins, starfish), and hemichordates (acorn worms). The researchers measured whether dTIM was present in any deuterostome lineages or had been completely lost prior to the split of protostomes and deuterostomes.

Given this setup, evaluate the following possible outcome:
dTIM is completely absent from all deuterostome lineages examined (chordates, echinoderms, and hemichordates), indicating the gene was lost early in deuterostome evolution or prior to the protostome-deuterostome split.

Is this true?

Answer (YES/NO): NO